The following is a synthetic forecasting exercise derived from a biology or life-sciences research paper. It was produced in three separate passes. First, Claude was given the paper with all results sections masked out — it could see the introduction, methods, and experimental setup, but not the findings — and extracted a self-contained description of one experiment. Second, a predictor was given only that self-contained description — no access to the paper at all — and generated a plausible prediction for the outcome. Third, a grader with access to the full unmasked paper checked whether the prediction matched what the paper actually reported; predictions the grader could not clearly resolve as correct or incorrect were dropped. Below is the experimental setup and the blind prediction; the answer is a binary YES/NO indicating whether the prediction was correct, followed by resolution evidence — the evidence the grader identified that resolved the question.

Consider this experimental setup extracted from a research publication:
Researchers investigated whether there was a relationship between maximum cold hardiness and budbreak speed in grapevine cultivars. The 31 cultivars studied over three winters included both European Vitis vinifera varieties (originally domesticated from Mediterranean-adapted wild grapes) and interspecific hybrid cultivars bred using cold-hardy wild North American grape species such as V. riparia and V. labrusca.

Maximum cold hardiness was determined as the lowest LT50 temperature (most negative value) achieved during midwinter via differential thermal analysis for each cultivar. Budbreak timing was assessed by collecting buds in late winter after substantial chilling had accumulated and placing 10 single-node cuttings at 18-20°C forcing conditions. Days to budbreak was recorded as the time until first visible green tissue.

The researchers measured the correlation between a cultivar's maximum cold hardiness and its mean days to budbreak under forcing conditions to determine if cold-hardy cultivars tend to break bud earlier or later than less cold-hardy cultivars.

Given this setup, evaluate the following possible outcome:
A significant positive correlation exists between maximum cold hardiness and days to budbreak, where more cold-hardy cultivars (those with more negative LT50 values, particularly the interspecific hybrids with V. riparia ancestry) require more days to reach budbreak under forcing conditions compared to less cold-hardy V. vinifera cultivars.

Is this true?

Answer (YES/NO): NO